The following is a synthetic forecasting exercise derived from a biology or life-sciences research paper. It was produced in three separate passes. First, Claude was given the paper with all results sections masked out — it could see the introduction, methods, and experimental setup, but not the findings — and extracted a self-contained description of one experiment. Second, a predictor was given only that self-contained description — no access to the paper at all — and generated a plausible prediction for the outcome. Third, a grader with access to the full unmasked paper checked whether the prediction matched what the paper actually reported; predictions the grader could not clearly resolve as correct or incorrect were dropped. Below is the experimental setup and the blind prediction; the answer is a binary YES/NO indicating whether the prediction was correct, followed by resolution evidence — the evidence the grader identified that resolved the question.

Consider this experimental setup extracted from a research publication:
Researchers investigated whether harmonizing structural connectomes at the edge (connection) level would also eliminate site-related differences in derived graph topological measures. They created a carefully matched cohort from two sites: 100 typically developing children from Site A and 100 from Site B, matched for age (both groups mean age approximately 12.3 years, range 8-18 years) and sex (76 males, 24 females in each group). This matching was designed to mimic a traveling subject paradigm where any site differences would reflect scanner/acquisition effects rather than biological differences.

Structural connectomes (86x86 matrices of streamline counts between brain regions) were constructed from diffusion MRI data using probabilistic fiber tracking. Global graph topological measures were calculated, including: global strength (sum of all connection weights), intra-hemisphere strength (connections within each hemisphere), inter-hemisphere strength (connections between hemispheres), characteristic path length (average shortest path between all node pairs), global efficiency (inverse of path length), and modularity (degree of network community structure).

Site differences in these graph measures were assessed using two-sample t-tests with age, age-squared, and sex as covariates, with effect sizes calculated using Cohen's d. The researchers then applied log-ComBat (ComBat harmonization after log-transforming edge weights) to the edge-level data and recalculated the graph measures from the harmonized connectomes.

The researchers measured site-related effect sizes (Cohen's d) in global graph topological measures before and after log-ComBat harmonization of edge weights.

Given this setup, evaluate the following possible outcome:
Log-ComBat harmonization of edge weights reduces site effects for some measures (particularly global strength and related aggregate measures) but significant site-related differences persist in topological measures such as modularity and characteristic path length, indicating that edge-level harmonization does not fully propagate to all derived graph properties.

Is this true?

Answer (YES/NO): NO